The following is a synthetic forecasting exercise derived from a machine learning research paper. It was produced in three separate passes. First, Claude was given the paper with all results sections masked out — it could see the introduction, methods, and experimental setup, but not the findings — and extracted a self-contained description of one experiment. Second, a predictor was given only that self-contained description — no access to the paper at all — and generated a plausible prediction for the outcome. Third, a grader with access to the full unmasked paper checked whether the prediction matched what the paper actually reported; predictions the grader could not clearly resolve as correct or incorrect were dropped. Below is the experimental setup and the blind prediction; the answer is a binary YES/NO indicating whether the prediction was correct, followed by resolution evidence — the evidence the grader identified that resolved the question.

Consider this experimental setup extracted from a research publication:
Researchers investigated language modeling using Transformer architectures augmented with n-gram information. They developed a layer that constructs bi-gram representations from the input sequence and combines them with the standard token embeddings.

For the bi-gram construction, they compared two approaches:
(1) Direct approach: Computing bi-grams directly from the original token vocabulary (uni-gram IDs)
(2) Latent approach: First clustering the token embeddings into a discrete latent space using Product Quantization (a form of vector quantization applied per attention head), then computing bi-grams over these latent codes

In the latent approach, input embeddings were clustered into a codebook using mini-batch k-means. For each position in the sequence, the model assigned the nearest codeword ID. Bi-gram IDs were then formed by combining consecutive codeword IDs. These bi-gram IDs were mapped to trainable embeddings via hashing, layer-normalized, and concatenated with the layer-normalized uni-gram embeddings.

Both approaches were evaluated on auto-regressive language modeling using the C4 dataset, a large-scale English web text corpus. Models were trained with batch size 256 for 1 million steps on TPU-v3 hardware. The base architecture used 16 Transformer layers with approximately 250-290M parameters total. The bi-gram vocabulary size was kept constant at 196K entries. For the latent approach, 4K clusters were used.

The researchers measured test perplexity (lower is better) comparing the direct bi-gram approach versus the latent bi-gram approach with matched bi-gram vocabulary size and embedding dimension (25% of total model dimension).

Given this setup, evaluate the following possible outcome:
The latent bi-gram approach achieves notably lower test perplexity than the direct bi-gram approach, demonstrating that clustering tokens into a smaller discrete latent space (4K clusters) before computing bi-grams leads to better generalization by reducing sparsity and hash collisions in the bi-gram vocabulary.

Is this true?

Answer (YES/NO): YES